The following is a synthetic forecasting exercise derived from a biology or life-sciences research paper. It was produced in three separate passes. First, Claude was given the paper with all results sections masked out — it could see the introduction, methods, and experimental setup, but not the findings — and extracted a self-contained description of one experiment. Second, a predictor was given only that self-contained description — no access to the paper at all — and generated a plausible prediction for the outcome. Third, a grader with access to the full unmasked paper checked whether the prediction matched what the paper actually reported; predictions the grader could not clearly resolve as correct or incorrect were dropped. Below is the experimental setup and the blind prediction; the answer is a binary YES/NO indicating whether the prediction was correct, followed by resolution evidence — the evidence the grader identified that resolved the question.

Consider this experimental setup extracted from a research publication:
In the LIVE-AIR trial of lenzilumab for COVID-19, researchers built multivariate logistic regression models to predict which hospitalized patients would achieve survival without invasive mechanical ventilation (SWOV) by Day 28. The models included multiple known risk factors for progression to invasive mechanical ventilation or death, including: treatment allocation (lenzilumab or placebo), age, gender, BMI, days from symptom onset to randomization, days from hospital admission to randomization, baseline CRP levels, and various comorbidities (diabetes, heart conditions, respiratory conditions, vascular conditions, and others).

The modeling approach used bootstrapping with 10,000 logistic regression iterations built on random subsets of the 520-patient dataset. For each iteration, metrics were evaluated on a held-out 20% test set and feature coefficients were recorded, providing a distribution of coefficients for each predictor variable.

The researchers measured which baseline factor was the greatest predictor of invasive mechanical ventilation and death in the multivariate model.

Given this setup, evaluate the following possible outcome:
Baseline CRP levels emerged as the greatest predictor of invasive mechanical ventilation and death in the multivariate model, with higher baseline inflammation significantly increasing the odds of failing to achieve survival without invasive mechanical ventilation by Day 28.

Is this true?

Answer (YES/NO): YES